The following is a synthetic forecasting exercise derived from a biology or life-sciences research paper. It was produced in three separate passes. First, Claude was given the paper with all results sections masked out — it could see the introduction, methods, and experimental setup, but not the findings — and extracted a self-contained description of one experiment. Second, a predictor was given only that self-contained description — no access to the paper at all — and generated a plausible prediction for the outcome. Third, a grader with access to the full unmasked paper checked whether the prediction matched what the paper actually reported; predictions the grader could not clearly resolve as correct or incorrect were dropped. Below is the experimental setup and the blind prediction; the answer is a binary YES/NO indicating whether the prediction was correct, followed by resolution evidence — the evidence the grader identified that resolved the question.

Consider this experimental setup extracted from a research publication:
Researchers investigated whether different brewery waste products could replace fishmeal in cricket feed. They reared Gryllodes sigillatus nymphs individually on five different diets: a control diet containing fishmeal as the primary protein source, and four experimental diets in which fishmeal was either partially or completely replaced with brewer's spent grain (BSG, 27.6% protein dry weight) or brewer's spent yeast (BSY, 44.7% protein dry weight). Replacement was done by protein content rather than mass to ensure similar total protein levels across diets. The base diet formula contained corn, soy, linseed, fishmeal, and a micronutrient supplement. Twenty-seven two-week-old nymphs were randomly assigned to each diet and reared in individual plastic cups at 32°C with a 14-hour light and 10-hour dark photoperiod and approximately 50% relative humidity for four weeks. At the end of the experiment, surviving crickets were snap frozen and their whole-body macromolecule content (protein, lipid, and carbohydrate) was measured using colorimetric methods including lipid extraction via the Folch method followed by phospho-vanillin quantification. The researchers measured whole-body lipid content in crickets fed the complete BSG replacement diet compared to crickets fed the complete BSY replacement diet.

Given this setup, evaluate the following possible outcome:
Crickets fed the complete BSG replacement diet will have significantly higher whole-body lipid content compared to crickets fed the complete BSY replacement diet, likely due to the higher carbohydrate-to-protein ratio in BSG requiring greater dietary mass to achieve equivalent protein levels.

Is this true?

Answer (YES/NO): NO